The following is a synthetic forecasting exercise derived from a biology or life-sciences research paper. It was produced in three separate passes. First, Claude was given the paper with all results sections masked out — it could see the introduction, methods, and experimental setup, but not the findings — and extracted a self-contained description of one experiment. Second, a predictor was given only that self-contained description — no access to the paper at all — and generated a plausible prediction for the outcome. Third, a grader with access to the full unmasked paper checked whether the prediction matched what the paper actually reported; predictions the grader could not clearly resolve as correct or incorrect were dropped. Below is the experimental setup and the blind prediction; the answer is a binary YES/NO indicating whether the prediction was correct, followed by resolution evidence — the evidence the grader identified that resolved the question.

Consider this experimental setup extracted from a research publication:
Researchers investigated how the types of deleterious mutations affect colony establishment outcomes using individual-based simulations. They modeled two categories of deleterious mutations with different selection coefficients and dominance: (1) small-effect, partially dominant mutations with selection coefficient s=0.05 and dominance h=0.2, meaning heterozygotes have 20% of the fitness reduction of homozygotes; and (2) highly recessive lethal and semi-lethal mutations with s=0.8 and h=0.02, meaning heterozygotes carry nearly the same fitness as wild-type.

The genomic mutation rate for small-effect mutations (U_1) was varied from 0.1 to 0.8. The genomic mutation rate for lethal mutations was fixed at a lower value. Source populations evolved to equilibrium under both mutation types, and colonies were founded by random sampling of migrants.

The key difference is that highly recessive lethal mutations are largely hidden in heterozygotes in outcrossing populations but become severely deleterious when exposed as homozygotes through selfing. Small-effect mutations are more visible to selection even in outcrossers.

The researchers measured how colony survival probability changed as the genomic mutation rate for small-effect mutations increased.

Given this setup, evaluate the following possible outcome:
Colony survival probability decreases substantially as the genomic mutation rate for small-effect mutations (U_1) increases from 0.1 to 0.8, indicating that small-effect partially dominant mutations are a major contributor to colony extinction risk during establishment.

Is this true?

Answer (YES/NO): YES